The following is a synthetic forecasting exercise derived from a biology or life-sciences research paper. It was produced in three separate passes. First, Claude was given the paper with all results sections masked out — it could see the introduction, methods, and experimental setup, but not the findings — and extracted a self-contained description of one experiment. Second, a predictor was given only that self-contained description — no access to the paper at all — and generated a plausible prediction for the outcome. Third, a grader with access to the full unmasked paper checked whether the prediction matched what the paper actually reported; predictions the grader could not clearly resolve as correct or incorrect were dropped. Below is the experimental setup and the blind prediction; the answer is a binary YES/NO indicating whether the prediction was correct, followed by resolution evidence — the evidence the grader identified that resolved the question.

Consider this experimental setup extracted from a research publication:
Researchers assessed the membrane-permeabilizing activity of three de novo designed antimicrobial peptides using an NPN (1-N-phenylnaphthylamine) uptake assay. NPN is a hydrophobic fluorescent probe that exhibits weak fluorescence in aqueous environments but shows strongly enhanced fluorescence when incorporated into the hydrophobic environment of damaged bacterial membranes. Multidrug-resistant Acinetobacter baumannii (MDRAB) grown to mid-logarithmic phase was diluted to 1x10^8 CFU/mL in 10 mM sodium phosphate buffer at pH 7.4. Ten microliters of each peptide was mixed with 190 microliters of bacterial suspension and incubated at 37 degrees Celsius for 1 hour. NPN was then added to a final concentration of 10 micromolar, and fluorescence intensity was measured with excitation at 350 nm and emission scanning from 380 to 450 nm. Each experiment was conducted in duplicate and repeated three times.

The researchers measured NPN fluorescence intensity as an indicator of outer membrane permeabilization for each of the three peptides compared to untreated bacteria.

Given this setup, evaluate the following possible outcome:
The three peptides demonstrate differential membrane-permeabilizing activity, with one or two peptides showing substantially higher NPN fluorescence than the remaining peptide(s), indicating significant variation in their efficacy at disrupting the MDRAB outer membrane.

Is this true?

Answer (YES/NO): YES